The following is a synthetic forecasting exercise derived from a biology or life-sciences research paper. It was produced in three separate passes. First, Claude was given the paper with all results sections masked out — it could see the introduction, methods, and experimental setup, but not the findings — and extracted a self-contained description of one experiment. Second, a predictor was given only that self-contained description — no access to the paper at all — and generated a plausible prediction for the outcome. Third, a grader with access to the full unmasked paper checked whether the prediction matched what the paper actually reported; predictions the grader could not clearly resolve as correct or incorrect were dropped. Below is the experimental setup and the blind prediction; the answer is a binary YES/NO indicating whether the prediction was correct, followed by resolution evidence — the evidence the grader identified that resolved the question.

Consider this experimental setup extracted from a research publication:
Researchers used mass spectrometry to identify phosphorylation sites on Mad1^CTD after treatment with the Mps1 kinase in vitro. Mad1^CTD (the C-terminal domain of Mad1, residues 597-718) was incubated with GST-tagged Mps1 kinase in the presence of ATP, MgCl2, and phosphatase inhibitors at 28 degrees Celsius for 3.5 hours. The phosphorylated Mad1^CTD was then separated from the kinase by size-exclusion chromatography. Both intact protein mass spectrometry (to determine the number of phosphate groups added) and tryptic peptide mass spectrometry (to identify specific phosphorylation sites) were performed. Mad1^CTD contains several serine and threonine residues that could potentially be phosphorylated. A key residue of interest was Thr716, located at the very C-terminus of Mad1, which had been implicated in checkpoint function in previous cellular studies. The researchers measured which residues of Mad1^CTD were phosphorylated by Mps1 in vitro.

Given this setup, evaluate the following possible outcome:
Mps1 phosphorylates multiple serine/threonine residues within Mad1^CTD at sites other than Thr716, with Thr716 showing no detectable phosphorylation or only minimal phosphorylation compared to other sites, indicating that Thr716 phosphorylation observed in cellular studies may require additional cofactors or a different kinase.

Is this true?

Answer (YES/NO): NO